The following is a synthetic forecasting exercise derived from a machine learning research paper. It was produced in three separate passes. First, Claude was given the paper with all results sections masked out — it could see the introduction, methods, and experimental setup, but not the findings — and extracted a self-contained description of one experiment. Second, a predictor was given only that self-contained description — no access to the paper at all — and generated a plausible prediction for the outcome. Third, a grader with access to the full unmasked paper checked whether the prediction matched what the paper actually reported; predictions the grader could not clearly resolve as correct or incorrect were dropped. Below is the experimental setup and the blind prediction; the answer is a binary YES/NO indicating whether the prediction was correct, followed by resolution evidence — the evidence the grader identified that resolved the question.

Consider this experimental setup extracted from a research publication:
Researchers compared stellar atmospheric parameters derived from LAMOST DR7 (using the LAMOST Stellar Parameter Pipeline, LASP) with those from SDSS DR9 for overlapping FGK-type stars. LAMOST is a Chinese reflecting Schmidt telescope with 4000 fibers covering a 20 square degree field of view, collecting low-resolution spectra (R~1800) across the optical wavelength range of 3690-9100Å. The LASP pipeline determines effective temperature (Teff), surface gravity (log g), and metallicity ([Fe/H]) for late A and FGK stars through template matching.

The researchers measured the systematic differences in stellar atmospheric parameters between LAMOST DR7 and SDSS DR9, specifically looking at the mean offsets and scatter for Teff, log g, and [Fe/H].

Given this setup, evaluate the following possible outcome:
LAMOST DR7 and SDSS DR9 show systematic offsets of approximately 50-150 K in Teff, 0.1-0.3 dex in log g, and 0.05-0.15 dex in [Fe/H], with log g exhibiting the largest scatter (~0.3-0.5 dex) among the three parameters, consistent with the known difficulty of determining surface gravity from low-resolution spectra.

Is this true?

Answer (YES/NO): NO